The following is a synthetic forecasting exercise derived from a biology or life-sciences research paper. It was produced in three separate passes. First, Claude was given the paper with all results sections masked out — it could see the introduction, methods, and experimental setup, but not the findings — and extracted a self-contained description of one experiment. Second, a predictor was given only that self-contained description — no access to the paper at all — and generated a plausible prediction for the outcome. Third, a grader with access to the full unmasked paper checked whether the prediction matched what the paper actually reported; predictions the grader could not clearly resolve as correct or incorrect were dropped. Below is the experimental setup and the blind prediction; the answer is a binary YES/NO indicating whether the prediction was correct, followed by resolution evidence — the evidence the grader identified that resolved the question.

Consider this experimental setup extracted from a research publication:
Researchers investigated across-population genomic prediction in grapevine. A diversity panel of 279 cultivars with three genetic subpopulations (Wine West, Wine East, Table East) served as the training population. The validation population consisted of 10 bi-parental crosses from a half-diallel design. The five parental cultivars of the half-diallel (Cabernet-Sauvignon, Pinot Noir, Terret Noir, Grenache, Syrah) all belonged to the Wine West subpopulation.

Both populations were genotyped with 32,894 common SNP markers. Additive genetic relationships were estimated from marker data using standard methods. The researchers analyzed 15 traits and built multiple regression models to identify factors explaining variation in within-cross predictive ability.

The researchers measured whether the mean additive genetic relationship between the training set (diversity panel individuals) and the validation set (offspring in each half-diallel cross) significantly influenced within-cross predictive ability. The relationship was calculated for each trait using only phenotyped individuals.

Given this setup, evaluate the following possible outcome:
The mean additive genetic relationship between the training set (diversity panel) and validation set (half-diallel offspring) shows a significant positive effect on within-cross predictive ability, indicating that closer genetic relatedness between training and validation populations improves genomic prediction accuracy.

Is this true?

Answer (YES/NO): NO